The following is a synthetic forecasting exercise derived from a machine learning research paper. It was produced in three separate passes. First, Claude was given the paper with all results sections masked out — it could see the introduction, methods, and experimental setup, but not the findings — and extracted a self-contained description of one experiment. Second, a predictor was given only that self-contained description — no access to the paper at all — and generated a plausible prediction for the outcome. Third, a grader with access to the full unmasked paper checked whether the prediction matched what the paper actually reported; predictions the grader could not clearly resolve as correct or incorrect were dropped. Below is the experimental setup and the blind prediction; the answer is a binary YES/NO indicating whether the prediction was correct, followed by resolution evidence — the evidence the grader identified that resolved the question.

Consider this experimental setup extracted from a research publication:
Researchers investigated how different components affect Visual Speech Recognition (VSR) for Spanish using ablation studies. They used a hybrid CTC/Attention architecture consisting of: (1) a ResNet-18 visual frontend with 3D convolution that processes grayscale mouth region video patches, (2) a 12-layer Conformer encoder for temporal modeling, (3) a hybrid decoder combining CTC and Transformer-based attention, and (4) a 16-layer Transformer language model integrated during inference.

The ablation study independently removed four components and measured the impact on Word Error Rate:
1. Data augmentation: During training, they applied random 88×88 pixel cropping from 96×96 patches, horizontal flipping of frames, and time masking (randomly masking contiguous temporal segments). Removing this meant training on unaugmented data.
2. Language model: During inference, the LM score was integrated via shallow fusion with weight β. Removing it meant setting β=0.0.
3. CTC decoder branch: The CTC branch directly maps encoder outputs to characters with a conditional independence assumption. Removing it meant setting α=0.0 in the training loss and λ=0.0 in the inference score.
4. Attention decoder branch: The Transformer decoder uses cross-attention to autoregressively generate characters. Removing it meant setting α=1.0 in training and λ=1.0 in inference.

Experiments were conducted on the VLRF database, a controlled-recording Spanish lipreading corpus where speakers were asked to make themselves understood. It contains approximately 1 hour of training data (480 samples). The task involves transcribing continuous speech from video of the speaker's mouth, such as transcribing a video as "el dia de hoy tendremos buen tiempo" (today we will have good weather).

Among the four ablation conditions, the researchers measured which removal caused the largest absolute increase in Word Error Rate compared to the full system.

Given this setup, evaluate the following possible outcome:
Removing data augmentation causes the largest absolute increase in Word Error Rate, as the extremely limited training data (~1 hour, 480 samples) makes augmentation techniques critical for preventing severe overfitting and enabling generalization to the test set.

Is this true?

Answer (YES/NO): NO